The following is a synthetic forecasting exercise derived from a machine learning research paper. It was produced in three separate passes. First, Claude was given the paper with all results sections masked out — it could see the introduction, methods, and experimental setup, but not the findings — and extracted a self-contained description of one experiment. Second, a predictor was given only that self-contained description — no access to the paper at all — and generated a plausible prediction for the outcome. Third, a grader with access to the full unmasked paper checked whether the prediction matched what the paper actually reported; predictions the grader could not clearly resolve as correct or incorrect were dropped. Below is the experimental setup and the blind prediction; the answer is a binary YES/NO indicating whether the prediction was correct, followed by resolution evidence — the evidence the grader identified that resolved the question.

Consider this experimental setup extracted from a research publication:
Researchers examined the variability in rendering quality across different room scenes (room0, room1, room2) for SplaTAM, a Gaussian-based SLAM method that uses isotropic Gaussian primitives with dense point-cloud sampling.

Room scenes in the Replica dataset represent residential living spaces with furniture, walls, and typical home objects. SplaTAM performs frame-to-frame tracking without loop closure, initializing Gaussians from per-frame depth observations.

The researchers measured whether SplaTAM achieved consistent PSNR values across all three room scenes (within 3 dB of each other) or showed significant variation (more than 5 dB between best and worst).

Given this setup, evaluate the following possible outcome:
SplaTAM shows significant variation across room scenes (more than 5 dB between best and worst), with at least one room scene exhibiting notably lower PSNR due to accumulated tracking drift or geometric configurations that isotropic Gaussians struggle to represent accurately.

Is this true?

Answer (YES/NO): NO